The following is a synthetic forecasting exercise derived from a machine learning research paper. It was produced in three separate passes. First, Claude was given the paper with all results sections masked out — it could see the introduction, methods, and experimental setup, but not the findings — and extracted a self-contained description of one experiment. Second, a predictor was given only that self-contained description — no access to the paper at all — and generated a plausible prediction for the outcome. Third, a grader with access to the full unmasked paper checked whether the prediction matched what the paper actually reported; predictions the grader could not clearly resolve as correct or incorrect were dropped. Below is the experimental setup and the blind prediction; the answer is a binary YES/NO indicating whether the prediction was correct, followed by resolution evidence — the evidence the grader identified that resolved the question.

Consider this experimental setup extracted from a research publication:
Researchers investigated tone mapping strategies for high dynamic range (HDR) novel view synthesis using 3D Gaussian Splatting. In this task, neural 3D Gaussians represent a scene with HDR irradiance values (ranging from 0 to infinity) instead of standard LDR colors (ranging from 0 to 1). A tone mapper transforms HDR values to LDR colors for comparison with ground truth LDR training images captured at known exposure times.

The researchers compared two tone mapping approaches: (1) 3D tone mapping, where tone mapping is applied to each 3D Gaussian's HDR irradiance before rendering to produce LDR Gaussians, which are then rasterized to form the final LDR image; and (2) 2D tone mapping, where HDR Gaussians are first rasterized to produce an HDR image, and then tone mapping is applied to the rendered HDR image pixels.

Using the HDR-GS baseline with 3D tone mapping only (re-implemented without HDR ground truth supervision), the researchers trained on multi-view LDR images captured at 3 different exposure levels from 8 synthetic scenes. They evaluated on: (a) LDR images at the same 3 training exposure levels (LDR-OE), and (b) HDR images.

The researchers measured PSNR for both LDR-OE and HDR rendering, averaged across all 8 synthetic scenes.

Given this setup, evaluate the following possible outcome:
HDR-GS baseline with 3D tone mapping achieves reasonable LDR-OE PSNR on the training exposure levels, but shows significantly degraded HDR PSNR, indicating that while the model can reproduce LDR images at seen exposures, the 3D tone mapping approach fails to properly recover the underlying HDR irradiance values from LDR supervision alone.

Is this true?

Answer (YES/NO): YES